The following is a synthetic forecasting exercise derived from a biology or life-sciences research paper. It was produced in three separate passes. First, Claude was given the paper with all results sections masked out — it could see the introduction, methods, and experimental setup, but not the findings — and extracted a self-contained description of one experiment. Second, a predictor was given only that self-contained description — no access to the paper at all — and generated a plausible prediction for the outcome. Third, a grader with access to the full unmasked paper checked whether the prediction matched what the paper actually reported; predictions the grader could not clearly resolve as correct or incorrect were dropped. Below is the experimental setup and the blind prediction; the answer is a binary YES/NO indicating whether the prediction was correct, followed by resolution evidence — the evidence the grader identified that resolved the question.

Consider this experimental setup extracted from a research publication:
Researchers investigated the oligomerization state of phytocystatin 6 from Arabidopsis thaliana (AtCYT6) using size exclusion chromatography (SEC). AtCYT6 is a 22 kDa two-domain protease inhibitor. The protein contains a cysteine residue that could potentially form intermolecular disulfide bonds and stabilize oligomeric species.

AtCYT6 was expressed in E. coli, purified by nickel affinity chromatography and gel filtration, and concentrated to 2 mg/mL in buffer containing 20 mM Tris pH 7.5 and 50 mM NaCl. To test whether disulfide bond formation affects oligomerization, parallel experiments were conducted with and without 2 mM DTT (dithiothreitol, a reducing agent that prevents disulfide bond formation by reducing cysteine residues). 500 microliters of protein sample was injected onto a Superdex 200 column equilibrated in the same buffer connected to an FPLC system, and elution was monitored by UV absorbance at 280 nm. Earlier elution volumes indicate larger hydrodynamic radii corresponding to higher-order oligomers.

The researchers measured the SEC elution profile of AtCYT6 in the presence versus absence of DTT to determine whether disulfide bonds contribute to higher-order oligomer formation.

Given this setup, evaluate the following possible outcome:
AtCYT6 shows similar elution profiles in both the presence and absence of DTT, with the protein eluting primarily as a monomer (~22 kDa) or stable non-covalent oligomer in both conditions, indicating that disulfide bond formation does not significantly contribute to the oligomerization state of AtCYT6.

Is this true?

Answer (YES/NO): NO